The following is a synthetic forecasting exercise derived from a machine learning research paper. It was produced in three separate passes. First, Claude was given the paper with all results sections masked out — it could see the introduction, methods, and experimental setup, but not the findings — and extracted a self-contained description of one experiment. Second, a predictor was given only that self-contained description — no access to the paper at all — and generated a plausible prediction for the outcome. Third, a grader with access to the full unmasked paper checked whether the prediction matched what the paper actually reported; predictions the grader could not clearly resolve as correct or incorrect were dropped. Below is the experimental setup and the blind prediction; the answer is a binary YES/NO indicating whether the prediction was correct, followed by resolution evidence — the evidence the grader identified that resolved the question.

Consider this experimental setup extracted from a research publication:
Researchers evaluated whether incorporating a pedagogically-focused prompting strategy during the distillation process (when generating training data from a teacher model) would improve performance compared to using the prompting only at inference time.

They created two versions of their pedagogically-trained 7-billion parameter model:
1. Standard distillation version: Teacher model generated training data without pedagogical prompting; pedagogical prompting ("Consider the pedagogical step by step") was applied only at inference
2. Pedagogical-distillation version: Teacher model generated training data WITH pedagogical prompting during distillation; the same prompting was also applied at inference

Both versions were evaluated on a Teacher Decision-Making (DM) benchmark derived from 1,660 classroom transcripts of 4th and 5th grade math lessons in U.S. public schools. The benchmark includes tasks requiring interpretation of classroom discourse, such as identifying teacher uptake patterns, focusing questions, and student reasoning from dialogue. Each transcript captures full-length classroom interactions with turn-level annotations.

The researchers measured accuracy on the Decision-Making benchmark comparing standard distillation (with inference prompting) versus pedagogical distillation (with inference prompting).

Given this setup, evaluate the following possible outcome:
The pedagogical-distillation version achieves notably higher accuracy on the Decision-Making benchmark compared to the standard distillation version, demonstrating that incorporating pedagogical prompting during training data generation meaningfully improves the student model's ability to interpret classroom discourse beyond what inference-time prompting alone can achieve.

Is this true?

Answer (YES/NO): NO